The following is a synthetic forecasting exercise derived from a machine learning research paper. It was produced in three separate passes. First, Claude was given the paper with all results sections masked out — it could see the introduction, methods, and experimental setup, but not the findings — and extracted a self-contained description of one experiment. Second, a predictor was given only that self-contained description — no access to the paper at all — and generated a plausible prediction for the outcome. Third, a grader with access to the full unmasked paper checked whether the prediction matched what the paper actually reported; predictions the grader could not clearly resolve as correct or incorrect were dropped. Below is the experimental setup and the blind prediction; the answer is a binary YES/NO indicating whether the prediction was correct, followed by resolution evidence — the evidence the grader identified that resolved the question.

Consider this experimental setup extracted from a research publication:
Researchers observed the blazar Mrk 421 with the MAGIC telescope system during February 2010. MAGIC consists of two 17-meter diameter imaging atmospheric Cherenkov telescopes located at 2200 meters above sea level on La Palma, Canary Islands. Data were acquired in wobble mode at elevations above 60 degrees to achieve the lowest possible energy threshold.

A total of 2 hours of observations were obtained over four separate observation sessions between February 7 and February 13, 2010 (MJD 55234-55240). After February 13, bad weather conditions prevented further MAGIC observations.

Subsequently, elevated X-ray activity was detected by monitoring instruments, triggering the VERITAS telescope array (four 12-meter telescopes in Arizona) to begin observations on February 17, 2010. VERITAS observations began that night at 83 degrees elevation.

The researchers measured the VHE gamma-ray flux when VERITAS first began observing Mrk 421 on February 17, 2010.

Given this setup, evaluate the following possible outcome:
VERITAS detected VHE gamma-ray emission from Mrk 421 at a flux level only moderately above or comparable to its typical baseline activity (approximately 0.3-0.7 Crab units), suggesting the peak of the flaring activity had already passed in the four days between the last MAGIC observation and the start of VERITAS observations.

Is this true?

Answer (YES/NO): NO